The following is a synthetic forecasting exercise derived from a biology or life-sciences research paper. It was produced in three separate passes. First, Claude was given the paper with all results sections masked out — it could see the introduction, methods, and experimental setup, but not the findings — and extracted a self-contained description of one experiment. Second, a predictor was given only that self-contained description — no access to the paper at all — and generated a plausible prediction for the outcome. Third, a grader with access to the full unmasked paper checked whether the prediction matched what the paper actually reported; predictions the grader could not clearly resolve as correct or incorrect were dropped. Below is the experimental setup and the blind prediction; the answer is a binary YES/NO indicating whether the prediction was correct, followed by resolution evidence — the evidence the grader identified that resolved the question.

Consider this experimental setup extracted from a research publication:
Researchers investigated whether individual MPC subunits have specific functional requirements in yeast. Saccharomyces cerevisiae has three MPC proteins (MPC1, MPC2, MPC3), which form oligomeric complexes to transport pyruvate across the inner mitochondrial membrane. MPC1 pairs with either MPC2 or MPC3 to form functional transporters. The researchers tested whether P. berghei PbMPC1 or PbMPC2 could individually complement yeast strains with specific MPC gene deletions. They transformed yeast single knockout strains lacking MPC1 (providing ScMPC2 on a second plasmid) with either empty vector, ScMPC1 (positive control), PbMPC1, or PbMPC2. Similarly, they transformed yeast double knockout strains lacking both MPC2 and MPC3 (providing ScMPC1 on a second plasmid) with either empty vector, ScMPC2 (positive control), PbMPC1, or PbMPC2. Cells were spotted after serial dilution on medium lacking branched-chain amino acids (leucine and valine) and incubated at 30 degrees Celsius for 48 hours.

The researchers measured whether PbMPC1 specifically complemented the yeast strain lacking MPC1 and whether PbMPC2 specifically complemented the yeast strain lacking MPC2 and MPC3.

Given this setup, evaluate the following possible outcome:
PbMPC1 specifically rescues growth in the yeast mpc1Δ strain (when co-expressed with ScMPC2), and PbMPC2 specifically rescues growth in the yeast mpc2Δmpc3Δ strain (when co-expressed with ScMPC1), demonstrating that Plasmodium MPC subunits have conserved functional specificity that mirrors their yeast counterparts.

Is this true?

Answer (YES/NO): NO